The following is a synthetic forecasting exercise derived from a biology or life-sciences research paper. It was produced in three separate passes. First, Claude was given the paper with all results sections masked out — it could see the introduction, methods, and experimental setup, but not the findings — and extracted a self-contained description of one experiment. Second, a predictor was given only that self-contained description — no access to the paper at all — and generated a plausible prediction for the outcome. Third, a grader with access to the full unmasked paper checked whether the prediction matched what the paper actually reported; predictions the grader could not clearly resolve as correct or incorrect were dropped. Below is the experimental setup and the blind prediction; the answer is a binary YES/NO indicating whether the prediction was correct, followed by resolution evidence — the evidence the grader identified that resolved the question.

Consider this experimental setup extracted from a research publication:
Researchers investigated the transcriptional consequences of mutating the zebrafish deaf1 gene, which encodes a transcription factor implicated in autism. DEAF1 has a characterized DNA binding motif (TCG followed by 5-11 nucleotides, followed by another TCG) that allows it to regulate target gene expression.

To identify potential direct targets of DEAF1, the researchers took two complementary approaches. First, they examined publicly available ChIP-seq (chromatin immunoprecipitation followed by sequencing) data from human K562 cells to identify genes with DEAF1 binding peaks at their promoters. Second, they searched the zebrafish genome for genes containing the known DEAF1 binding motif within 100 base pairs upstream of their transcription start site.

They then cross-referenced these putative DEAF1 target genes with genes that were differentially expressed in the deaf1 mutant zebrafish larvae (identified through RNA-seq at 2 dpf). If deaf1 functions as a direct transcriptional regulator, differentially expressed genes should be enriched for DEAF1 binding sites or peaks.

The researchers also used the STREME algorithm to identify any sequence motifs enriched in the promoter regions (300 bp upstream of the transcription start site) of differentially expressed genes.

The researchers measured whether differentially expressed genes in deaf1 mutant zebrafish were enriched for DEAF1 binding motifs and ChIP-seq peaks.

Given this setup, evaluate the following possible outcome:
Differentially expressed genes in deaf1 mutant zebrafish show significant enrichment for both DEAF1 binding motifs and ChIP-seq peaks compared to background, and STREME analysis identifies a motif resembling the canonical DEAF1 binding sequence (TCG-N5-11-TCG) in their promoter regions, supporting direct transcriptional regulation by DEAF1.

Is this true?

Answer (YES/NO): NO